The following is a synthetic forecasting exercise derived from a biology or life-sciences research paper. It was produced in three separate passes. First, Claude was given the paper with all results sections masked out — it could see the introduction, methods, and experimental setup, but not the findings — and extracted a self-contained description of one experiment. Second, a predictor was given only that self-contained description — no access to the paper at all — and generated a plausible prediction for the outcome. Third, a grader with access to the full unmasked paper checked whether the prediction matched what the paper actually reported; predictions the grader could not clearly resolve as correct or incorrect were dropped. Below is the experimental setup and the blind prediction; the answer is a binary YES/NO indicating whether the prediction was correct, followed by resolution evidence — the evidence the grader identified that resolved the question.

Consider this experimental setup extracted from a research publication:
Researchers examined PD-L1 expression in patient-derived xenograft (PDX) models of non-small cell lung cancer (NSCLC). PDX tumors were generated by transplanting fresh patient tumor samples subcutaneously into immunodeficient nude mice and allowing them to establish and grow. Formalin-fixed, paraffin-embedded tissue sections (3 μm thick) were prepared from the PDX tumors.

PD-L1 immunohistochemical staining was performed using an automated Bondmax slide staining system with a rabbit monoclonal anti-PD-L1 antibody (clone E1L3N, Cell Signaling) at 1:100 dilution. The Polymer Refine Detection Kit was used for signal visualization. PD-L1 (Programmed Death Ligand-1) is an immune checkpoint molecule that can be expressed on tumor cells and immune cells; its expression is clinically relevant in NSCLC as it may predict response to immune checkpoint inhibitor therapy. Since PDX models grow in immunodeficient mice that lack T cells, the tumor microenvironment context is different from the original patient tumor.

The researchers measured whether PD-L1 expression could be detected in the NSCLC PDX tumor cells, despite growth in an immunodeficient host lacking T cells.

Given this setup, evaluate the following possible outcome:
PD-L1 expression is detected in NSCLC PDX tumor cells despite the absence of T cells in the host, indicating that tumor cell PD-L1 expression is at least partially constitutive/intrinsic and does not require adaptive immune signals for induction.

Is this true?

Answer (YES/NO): YES